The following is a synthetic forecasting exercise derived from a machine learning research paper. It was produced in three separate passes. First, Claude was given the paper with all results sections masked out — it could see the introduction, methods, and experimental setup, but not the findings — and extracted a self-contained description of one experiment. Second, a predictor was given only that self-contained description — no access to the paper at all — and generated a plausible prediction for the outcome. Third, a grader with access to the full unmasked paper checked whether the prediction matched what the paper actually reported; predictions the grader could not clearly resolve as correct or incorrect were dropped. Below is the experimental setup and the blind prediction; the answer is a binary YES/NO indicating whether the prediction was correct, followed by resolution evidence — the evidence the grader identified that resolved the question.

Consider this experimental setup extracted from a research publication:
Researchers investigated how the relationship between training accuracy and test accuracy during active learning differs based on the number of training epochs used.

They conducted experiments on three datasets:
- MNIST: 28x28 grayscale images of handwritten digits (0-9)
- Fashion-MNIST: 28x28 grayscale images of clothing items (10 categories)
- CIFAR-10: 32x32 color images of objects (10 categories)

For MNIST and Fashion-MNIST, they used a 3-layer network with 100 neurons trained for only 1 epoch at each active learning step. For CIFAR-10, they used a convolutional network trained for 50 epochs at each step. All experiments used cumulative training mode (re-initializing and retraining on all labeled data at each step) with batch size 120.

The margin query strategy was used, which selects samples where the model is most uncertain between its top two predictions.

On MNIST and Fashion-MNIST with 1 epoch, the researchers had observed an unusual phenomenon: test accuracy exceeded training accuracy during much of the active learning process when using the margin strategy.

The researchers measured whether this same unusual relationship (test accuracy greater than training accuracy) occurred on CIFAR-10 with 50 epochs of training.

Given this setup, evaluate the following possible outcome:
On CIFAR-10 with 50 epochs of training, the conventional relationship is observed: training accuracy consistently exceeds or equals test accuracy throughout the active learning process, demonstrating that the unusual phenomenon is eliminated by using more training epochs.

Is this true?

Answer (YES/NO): YES